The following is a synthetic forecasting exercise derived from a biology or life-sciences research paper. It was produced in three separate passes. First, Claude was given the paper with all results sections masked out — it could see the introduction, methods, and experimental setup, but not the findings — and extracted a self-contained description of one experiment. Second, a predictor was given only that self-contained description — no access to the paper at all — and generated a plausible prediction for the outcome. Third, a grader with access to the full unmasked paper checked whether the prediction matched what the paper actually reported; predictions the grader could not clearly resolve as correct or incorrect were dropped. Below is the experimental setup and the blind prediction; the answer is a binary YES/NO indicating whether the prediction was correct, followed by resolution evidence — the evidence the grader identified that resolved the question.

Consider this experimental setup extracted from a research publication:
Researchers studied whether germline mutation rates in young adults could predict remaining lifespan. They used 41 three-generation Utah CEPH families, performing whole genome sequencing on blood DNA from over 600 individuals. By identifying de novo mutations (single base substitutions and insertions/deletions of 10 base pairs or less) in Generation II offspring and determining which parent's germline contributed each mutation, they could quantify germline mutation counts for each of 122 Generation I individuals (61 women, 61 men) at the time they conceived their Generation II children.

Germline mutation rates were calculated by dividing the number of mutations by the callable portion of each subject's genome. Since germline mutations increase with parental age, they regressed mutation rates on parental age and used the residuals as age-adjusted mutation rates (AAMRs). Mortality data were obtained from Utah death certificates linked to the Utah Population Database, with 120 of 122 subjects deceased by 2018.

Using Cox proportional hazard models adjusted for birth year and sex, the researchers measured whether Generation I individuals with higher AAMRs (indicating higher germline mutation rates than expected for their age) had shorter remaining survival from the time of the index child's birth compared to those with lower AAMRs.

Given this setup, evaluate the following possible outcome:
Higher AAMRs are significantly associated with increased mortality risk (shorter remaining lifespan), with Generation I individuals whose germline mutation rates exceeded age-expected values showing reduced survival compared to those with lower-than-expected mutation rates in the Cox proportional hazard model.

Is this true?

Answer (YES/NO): YES